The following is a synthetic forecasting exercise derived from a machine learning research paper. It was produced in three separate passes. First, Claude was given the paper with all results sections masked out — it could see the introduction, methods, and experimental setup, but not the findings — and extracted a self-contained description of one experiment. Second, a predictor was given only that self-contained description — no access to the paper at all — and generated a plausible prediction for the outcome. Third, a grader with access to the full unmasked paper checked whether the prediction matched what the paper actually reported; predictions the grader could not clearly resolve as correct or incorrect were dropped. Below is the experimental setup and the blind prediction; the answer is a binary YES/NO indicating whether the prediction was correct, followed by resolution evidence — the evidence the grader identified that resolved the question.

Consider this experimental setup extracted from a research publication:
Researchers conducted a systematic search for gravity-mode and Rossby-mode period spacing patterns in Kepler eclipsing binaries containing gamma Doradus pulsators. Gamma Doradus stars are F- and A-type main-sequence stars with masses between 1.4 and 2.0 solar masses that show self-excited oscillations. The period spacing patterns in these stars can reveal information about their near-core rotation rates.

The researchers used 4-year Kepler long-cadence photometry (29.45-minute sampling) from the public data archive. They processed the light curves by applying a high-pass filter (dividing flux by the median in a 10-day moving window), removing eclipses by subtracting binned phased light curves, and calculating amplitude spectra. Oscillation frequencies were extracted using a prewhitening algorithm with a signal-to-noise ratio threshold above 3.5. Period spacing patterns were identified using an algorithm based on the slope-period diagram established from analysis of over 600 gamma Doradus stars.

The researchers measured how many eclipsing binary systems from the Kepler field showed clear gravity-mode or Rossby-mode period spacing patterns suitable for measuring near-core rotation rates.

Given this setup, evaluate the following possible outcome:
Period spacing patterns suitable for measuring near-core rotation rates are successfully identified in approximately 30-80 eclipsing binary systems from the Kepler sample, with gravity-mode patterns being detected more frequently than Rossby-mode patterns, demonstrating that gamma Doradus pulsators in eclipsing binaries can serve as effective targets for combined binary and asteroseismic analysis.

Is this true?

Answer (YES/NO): YES